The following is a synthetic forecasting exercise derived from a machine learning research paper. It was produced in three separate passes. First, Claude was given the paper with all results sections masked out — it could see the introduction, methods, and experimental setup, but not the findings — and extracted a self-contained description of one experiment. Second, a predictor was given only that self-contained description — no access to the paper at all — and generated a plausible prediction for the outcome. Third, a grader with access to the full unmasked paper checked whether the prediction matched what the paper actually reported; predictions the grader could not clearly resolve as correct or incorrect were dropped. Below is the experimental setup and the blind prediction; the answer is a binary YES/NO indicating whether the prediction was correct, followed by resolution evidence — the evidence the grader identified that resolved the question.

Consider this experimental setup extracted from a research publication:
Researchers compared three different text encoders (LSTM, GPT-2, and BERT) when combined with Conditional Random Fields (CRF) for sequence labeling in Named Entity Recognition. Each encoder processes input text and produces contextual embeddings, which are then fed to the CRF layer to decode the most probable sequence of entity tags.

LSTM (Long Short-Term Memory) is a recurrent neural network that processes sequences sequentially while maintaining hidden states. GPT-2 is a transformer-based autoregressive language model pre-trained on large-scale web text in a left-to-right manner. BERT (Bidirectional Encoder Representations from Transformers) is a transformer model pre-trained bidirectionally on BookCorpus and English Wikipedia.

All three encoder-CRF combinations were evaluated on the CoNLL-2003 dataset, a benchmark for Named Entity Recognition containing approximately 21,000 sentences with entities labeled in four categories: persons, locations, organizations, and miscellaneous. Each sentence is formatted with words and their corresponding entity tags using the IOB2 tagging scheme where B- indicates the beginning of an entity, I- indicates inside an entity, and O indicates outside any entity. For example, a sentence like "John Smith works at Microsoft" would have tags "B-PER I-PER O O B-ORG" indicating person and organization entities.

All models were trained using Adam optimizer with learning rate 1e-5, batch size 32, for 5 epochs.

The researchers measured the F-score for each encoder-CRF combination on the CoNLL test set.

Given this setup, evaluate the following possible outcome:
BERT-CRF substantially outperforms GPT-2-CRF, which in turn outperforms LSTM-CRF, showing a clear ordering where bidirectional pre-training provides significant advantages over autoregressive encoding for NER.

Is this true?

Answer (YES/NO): NO